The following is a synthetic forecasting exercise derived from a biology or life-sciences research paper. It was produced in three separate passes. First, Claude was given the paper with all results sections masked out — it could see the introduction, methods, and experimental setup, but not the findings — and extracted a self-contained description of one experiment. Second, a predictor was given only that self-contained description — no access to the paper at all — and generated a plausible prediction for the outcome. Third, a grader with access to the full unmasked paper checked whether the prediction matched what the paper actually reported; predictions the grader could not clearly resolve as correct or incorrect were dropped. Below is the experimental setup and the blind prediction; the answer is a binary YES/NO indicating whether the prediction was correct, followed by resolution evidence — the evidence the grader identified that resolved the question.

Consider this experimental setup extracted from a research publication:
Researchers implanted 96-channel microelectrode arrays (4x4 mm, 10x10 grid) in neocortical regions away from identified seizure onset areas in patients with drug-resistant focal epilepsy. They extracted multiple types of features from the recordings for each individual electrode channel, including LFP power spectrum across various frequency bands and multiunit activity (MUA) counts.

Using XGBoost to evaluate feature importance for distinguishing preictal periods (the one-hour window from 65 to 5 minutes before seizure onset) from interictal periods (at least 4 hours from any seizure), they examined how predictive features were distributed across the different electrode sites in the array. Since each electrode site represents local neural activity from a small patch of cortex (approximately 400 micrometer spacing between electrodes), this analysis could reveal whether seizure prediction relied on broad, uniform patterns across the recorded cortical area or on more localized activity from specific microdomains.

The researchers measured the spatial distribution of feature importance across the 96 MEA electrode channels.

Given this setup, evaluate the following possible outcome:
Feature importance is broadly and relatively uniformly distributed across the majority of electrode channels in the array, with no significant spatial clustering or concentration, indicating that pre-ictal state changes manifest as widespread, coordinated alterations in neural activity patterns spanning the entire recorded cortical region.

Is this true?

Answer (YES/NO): NO